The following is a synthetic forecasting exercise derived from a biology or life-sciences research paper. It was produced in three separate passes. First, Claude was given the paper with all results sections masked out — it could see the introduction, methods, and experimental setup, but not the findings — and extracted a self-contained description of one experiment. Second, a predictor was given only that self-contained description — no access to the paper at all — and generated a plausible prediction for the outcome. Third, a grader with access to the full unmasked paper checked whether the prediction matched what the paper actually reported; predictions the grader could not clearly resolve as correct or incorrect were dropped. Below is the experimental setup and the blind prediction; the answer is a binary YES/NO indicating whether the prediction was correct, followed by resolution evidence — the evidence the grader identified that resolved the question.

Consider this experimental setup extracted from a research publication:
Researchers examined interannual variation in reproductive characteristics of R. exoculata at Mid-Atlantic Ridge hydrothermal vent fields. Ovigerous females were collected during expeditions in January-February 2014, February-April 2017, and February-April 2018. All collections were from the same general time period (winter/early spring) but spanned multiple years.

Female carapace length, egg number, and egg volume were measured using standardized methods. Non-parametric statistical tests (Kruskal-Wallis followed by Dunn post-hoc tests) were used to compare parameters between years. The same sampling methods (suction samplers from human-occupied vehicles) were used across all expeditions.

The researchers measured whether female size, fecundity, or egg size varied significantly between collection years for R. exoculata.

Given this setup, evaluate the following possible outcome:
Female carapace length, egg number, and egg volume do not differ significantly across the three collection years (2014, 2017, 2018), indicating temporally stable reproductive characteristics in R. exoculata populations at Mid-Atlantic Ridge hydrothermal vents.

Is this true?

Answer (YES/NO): NO